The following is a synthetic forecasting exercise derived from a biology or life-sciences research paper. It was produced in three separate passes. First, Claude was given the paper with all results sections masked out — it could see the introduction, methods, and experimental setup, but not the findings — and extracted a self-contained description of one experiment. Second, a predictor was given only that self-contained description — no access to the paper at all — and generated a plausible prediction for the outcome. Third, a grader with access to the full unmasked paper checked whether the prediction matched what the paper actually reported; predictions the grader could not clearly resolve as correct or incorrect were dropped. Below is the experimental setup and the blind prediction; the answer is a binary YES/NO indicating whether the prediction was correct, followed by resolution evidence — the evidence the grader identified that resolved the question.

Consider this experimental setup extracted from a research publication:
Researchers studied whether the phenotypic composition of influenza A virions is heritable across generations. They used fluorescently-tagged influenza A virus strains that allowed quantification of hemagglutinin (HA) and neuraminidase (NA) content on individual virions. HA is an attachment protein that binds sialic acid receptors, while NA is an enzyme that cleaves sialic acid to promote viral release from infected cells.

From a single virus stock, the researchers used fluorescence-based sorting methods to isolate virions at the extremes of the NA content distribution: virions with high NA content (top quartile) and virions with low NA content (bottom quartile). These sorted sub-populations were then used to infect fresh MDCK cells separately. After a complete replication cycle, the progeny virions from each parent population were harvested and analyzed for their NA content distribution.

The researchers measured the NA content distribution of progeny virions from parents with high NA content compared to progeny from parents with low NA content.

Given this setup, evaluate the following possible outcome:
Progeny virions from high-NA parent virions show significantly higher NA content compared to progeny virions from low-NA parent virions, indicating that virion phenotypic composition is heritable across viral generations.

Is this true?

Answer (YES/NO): NO